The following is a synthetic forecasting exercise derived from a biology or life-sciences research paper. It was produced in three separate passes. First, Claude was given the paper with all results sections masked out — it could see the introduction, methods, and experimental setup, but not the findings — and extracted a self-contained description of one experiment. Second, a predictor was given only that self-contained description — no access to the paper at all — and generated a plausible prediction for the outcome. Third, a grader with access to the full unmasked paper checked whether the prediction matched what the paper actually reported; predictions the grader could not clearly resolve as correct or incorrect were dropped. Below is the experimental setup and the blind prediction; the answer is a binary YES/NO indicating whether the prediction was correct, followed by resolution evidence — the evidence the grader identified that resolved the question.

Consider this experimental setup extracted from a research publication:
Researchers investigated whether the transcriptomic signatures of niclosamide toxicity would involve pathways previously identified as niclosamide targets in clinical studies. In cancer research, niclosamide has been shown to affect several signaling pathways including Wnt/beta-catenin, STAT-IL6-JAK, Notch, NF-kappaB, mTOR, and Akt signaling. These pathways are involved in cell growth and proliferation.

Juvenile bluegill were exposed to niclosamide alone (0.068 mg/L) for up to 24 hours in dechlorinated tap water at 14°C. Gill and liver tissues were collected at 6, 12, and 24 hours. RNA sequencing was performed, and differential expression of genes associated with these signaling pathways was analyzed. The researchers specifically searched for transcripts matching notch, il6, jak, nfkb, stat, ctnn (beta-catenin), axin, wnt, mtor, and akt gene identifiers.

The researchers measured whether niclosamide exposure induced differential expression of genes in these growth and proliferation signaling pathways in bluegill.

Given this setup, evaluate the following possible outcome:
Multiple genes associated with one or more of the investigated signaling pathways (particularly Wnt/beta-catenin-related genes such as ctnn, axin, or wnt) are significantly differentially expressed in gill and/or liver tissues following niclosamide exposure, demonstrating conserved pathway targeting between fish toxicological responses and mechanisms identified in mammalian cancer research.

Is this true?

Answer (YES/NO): NO